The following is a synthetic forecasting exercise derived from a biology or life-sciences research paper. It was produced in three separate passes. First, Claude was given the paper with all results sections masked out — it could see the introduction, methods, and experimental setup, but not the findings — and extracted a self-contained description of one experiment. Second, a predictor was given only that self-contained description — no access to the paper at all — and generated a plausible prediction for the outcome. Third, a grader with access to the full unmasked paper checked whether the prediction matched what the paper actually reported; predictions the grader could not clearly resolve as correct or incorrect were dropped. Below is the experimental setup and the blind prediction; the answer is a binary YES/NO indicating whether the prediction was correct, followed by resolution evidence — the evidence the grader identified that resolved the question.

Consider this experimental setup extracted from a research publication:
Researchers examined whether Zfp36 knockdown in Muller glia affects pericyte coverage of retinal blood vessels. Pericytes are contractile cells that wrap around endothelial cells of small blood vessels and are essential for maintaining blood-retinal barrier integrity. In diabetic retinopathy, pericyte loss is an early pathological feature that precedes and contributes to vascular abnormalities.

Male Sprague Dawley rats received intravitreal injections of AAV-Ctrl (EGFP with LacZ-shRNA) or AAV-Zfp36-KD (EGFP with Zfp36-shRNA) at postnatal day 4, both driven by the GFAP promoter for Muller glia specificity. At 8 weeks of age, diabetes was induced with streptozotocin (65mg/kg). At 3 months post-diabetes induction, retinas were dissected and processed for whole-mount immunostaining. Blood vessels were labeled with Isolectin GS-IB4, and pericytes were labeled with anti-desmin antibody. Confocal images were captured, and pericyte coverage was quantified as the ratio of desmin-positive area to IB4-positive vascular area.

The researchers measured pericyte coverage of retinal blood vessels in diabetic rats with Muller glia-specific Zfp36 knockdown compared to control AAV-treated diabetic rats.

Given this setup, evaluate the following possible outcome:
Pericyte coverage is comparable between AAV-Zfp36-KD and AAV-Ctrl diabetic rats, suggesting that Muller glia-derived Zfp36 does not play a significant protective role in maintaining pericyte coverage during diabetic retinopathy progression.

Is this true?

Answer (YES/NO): NO